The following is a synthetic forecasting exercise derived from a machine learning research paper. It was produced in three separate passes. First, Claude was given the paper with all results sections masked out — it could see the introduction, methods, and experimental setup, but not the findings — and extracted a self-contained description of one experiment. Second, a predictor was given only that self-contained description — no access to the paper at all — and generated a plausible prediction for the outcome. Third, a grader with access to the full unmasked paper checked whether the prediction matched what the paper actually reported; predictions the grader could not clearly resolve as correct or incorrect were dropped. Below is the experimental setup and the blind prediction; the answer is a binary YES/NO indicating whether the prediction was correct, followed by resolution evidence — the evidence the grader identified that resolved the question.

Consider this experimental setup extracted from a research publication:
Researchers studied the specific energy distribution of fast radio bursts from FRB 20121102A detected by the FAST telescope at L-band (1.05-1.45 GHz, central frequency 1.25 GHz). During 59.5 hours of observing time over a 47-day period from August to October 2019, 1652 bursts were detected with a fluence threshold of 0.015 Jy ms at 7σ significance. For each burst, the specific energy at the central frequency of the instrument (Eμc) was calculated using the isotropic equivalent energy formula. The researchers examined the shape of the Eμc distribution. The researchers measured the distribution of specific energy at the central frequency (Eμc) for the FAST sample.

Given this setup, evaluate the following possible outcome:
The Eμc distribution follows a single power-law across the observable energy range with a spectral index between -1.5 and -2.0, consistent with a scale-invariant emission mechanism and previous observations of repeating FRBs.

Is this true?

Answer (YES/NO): NO